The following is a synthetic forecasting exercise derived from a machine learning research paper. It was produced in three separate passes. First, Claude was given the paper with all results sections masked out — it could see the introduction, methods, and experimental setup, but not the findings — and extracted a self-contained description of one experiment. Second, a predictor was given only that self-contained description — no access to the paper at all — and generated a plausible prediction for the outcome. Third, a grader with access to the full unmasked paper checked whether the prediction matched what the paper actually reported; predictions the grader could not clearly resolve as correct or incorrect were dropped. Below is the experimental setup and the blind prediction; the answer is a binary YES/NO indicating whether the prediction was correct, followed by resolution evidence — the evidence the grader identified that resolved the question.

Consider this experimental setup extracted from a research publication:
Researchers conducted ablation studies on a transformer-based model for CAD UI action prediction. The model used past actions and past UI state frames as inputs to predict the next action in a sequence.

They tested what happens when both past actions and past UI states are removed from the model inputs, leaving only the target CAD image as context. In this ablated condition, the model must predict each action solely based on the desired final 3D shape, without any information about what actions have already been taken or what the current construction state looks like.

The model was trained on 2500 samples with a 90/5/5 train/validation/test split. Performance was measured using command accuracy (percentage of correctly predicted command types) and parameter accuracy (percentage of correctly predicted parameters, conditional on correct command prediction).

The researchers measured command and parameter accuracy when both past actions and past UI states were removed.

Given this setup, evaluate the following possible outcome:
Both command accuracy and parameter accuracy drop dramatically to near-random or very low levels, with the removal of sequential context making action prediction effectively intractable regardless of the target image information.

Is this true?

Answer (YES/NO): YES